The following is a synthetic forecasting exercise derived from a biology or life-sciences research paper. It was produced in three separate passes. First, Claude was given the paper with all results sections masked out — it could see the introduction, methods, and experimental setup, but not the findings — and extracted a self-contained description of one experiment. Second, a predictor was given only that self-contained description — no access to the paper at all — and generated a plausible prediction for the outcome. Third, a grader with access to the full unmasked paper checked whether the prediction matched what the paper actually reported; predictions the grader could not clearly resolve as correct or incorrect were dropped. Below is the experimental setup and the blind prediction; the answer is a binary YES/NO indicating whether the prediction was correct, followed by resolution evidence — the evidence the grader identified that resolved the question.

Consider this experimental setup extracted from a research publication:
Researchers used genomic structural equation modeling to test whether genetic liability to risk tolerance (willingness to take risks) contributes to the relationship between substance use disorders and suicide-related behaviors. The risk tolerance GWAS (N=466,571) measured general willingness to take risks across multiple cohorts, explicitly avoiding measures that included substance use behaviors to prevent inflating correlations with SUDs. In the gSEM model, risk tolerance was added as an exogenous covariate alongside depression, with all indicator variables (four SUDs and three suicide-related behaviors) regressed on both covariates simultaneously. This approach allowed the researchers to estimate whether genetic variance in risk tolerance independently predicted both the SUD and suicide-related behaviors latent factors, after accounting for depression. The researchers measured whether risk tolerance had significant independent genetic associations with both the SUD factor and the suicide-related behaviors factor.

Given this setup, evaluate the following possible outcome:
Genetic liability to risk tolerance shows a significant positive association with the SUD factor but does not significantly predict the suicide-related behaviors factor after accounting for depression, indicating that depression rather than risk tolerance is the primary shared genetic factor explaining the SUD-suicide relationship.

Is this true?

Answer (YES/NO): NO